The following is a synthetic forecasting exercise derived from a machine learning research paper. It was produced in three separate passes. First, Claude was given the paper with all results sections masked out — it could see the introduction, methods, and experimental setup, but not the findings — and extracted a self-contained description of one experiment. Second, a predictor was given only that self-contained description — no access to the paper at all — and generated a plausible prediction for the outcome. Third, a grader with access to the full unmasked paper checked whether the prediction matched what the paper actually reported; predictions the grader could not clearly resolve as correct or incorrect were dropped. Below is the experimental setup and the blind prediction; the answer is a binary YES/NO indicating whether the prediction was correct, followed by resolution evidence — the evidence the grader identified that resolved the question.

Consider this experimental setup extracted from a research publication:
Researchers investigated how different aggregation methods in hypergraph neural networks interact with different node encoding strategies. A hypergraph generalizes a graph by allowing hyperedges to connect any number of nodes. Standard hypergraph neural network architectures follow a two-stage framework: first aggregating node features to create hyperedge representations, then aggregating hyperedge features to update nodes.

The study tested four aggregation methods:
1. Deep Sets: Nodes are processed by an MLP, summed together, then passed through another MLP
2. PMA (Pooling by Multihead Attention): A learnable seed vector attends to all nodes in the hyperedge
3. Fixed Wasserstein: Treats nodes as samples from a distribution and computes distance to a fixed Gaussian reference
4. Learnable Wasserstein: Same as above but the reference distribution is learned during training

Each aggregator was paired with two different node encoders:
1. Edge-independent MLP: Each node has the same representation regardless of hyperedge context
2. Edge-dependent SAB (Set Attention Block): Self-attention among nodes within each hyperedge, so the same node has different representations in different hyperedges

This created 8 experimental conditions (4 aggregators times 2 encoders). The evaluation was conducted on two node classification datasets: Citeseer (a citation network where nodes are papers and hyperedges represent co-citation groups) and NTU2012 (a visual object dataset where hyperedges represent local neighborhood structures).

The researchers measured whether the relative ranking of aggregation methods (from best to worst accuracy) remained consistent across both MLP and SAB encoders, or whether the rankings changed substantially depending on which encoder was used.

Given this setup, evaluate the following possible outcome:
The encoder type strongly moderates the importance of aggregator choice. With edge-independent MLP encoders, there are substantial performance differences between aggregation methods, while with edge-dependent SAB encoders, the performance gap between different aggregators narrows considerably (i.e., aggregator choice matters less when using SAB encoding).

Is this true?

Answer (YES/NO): NO